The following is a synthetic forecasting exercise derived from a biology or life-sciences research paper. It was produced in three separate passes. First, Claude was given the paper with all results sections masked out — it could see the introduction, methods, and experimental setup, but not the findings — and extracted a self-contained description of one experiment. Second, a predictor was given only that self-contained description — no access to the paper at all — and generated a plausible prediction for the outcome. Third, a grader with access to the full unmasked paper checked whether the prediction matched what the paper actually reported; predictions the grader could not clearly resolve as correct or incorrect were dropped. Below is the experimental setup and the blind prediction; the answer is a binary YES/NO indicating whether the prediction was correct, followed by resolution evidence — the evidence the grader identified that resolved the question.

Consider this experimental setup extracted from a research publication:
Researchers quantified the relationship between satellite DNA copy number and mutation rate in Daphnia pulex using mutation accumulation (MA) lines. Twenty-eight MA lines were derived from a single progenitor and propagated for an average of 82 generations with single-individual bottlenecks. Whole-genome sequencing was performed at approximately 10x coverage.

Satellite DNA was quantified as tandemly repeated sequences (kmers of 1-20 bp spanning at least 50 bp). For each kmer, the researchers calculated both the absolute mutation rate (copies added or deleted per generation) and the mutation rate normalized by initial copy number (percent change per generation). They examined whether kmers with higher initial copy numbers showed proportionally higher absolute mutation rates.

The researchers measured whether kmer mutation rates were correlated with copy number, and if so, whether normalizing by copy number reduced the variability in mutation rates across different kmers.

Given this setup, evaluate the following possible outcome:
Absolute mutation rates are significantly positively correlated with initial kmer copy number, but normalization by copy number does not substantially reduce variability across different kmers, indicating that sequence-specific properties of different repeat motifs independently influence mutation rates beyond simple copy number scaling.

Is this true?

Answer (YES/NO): NO